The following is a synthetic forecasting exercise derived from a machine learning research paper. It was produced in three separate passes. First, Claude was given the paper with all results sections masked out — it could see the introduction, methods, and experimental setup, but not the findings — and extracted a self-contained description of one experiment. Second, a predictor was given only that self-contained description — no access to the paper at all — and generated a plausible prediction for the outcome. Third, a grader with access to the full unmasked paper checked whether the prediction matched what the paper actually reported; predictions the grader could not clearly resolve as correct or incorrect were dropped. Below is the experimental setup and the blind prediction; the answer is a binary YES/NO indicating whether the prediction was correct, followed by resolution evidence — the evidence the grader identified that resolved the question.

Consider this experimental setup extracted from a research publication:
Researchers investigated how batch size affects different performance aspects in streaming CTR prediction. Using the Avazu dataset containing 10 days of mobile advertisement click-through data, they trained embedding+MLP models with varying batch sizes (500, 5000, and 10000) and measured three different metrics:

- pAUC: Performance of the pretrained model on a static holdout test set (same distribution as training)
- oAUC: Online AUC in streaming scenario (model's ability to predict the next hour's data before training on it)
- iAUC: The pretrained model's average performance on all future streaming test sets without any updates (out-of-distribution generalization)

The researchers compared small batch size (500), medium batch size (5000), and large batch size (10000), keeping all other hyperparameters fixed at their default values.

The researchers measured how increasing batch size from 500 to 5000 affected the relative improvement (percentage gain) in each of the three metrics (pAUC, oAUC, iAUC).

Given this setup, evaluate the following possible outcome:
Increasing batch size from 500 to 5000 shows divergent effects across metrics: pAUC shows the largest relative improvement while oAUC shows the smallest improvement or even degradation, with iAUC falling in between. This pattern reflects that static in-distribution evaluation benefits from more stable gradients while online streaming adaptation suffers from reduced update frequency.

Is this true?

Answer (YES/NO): NO